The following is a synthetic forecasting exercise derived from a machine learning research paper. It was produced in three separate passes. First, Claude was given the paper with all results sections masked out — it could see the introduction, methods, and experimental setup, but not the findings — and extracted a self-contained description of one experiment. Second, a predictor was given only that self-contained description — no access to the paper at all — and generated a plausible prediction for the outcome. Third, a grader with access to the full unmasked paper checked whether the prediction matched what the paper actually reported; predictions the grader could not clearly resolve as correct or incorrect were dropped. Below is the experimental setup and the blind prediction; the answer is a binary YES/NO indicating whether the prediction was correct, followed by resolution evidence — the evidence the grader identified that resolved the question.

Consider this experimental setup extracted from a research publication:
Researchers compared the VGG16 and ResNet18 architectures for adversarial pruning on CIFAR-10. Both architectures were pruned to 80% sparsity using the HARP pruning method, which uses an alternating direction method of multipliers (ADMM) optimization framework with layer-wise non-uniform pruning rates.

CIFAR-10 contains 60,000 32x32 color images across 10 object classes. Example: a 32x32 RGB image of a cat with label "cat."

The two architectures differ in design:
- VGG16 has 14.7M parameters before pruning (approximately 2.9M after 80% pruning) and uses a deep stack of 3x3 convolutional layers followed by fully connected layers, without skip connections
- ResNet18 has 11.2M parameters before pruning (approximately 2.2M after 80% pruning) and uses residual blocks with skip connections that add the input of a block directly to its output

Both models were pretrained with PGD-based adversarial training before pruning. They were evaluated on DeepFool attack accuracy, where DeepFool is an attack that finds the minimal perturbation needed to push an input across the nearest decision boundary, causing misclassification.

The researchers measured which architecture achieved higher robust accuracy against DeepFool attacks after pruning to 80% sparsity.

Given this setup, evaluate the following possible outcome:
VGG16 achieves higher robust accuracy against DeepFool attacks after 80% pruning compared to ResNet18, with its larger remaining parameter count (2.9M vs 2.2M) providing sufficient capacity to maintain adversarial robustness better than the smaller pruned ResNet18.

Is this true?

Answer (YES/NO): YES